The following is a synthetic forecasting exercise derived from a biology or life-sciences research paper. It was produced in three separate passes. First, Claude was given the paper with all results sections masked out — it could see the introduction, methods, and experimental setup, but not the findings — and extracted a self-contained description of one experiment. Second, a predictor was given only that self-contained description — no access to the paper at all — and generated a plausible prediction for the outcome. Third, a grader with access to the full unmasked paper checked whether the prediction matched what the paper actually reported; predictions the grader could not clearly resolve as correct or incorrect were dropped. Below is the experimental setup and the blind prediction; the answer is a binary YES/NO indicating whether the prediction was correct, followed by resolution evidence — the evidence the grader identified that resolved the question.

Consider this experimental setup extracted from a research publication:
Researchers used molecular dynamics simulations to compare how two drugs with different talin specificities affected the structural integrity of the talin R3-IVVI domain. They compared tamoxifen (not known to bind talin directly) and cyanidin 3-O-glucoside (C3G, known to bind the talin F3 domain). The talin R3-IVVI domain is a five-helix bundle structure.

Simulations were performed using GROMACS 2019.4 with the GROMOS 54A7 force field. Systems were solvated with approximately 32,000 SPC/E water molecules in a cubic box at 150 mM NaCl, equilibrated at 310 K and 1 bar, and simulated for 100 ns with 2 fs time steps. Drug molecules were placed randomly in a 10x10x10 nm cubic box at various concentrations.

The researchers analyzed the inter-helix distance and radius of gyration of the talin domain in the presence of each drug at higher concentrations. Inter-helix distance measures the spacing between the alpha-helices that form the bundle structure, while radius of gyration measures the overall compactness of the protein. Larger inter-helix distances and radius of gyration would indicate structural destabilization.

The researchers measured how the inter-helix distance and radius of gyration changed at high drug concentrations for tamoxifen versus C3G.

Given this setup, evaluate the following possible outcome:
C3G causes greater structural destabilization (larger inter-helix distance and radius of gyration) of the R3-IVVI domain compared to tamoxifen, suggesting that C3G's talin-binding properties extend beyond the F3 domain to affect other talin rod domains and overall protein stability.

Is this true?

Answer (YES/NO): NO